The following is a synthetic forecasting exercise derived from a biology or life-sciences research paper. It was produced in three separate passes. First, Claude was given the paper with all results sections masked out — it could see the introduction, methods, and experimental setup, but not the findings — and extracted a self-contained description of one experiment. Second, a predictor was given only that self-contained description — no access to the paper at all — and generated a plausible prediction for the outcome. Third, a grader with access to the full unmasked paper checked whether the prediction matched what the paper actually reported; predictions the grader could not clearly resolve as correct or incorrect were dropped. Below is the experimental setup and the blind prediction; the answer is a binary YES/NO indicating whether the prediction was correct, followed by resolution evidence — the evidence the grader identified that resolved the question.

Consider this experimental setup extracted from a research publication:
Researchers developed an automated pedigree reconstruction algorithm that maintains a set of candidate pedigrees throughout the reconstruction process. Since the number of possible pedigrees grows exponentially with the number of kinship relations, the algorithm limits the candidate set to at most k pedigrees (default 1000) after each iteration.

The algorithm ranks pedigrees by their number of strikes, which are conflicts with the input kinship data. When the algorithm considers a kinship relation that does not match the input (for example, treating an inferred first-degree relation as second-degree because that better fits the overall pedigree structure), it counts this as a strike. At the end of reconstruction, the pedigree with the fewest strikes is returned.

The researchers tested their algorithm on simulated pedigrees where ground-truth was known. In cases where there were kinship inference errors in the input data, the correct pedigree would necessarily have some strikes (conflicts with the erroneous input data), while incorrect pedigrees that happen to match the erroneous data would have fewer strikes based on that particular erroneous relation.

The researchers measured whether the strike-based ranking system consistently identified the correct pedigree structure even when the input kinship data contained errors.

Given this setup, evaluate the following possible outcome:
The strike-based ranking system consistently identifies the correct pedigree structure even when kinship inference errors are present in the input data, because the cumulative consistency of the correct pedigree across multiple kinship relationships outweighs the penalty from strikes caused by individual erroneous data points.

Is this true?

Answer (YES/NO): NO